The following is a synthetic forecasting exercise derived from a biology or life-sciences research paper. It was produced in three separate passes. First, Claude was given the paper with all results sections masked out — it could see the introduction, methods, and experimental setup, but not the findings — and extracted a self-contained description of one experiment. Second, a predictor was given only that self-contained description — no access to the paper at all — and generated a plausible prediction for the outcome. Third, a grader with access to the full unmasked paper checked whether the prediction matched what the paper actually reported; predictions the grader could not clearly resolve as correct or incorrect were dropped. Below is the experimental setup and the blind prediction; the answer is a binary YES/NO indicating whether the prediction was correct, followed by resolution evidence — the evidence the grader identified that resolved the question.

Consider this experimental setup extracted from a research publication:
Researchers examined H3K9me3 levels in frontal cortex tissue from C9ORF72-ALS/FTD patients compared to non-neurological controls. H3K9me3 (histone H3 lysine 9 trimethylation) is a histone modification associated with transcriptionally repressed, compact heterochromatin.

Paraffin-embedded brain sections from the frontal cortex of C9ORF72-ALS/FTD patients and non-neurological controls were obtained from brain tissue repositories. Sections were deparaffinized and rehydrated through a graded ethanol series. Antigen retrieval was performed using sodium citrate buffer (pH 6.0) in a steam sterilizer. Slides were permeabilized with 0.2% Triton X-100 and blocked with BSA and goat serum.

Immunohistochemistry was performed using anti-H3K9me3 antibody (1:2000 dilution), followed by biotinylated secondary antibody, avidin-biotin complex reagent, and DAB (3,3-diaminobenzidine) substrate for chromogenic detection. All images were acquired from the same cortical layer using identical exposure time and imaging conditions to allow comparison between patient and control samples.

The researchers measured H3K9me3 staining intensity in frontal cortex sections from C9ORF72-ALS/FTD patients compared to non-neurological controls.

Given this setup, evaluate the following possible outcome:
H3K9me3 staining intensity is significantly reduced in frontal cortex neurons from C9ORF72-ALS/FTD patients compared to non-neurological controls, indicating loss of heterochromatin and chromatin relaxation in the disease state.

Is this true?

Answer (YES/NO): YES